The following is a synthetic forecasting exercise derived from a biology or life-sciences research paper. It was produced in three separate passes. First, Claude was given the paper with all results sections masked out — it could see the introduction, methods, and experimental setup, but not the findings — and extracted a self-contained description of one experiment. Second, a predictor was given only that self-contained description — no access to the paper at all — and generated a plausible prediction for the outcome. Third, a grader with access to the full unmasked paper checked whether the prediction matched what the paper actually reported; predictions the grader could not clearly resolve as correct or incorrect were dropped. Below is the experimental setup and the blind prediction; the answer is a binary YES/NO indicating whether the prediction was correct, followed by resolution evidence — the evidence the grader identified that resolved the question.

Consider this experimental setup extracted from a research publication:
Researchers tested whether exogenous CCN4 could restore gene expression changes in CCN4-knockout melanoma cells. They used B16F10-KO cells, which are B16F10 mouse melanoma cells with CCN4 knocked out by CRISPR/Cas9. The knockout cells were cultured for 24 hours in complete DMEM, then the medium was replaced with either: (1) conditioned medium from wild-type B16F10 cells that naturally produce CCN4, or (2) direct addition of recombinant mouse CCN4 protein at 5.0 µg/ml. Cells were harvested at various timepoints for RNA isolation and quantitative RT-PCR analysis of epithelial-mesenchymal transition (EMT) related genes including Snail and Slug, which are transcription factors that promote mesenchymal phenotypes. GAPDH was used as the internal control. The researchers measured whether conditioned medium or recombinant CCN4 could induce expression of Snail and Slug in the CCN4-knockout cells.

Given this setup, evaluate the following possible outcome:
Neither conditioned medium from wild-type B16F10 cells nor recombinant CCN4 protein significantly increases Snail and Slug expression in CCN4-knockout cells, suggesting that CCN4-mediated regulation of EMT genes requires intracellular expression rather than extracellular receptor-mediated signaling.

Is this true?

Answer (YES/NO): NO